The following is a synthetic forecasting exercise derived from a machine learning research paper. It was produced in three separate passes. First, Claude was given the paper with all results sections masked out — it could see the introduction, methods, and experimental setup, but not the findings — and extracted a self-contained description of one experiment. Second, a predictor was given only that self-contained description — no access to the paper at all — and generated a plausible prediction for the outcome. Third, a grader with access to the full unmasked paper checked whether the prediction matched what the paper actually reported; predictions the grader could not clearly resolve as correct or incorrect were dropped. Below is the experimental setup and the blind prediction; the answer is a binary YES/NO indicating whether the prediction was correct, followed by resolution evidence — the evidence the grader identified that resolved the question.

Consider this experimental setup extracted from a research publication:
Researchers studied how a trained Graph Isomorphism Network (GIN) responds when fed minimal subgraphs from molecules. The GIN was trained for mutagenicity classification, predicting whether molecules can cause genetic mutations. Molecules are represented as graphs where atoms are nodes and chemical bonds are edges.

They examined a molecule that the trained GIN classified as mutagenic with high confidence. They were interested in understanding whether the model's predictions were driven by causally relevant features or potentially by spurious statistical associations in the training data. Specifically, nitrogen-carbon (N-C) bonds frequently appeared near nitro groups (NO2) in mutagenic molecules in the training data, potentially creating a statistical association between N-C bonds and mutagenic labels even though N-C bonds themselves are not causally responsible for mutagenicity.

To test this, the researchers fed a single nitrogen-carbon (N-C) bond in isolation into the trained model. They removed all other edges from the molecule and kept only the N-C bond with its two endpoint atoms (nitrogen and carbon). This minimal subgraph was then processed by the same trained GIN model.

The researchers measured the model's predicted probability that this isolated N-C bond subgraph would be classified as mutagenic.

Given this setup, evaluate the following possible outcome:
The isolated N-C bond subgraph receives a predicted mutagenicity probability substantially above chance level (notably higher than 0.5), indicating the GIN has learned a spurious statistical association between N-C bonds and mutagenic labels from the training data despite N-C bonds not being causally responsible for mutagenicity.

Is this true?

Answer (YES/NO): NO